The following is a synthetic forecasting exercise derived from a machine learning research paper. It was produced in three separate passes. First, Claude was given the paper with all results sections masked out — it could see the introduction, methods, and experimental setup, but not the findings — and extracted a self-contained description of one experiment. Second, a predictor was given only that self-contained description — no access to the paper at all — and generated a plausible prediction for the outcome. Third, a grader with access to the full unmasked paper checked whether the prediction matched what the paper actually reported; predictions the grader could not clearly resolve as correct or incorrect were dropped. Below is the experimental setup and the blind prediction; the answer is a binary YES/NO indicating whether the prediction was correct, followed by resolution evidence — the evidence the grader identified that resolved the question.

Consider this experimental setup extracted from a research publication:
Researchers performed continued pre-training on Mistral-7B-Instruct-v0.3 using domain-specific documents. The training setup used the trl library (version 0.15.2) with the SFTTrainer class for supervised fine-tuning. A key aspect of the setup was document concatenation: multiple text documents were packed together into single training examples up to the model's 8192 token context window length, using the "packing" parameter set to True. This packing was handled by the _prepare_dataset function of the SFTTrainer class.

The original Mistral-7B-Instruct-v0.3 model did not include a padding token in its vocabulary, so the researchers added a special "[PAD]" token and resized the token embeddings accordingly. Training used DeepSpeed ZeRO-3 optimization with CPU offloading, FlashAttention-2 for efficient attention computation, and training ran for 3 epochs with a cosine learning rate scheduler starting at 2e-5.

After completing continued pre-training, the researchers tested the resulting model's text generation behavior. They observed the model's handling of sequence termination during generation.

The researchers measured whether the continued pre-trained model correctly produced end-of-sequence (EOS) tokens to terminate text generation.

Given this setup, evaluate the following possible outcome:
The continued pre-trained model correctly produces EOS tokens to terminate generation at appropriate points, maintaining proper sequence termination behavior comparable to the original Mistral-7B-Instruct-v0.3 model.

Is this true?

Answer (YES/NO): NO